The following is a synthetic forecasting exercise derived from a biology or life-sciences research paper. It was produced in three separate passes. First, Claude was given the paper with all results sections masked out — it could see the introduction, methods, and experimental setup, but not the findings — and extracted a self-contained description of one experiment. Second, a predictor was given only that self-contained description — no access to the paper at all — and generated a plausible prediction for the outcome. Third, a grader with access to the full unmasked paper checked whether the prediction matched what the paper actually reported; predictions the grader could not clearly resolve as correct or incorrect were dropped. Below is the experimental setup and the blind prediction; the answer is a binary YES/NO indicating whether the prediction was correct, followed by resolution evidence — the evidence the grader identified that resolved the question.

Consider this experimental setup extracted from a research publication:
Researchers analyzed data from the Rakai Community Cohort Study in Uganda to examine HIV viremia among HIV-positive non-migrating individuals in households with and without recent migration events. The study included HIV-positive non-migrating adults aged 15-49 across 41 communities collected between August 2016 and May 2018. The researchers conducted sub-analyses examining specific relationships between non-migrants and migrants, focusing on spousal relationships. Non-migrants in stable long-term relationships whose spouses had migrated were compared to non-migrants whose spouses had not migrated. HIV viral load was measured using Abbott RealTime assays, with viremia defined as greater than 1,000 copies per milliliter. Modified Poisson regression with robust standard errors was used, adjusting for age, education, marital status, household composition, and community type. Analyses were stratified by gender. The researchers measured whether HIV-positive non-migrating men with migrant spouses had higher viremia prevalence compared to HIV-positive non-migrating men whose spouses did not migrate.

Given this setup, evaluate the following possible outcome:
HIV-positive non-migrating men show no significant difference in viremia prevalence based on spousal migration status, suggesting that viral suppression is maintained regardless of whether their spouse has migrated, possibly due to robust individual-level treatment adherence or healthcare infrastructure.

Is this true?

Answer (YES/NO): YES